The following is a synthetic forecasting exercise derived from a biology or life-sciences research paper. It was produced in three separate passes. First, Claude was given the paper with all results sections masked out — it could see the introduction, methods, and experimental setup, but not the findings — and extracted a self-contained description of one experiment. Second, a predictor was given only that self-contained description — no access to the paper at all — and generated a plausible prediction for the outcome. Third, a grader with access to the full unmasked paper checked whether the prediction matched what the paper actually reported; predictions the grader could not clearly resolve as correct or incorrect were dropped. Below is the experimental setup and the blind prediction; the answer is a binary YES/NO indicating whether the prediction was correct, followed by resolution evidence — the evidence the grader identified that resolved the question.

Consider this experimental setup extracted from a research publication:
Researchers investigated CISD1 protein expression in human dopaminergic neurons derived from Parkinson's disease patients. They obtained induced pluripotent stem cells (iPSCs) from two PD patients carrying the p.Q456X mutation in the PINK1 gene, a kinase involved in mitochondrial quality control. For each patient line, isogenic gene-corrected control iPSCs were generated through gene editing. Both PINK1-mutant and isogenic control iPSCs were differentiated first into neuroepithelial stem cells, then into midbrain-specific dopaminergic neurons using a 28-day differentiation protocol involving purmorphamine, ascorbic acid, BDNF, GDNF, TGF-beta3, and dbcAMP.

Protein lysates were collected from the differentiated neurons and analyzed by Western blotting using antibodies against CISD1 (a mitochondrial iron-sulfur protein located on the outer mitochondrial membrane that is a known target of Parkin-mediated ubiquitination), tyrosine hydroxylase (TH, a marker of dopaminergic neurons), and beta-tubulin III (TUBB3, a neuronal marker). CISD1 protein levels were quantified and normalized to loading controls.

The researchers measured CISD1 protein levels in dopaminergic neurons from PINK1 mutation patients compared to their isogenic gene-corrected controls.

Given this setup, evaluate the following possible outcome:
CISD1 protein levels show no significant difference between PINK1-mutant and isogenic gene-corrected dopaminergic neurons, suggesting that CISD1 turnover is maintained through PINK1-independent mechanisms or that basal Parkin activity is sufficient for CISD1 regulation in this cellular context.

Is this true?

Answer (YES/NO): YES